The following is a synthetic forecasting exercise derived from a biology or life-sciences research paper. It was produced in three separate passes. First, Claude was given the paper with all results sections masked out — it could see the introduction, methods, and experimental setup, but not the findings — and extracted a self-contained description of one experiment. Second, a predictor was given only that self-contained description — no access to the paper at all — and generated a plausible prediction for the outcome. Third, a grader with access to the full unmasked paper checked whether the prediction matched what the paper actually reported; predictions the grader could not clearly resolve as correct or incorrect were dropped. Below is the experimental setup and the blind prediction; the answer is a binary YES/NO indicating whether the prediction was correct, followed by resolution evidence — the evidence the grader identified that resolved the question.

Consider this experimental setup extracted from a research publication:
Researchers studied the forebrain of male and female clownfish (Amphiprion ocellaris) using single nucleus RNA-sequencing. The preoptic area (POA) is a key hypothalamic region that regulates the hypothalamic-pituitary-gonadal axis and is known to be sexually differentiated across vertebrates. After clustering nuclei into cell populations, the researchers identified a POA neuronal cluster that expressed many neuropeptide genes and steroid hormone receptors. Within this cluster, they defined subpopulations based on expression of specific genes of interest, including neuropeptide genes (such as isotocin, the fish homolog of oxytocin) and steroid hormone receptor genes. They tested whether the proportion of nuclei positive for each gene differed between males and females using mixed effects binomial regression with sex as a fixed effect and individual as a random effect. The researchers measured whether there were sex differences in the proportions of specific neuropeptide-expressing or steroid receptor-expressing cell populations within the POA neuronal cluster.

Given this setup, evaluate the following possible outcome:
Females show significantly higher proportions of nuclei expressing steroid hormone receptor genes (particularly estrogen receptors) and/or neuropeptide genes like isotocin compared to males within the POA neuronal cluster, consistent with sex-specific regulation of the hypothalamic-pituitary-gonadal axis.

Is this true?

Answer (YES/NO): NO